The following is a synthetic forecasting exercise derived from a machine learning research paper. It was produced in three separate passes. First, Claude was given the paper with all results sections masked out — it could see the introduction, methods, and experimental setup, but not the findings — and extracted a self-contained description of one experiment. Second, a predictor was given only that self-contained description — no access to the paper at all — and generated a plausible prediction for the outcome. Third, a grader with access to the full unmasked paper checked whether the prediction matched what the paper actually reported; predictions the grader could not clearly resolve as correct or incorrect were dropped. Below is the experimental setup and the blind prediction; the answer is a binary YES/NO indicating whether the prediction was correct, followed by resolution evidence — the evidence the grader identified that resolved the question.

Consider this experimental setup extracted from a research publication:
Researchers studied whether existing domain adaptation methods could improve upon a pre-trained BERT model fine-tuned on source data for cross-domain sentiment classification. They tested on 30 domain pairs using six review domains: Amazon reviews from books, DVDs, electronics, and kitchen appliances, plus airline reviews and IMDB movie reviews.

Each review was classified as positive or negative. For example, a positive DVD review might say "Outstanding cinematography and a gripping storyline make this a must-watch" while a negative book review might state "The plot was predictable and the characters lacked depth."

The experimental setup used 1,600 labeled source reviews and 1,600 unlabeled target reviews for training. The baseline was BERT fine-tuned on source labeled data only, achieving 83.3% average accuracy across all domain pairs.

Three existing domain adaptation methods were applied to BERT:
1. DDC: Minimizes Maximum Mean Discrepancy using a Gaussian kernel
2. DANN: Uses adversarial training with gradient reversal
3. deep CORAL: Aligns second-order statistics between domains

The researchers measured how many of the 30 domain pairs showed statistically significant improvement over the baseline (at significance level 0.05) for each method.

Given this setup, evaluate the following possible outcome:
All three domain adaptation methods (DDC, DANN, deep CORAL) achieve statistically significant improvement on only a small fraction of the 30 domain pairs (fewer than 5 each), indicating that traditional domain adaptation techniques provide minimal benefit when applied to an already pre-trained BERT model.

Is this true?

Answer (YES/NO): NO